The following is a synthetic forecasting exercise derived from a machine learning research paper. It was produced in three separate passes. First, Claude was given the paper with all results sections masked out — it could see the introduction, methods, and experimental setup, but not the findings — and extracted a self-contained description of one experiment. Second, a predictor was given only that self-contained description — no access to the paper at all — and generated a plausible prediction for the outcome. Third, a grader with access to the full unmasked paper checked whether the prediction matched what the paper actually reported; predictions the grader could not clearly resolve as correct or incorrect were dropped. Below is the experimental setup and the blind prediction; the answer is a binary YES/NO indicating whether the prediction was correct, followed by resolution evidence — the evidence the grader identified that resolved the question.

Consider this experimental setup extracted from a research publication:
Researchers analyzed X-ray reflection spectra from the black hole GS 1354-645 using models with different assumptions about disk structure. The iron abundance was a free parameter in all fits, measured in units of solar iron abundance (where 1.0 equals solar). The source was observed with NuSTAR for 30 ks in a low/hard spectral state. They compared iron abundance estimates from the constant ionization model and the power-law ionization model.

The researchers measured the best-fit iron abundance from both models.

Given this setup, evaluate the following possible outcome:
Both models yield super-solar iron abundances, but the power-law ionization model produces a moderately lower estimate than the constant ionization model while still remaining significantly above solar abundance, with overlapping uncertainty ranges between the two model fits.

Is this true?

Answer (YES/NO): NO